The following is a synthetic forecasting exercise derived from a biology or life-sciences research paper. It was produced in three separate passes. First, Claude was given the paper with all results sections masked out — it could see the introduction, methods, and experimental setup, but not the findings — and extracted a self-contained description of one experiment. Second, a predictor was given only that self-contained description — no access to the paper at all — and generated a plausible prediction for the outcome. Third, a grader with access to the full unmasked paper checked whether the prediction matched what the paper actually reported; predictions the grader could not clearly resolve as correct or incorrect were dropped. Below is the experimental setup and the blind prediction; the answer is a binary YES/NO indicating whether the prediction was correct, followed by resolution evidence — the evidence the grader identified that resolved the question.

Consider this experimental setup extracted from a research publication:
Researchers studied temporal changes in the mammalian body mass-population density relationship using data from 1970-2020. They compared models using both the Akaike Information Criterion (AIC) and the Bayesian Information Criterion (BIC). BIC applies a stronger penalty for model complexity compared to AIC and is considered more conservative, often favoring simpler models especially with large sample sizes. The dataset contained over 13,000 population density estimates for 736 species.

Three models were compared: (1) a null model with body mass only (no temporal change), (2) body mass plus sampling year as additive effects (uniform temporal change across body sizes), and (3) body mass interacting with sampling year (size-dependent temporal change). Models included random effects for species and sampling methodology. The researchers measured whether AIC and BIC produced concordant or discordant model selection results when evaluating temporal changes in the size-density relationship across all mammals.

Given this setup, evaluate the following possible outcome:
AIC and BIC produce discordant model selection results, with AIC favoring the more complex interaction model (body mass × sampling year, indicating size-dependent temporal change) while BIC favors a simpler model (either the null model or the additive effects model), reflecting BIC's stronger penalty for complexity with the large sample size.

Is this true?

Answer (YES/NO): NO